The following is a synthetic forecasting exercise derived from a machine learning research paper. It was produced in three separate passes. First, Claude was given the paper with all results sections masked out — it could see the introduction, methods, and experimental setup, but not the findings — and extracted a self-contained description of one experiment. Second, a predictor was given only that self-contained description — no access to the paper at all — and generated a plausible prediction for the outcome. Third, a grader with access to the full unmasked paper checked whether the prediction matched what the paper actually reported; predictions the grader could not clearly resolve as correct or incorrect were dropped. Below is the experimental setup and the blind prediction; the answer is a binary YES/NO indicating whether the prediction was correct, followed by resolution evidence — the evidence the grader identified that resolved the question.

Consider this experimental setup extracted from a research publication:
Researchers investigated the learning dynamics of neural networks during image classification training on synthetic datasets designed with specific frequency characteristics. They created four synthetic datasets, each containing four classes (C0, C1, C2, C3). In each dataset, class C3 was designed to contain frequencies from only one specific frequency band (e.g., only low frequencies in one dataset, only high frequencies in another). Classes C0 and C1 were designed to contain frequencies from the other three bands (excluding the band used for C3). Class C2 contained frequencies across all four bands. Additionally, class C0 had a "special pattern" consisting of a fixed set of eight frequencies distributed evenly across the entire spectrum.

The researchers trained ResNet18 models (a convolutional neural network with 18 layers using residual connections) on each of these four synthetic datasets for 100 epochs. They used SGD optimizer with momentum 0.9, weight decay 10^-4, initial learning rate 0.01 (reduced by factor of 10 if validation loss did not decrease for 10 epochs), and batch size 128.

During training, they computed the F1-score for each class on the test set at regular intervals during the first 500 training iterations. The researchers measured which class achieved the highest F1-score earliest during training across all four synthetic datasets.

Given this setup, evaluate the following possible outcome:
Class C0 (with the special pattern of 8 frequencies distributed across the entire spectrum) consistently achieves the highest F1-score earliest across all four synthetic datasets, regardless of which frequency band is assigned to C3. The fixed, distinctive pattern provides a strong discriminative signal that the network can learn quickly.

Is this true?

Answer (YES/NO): NO